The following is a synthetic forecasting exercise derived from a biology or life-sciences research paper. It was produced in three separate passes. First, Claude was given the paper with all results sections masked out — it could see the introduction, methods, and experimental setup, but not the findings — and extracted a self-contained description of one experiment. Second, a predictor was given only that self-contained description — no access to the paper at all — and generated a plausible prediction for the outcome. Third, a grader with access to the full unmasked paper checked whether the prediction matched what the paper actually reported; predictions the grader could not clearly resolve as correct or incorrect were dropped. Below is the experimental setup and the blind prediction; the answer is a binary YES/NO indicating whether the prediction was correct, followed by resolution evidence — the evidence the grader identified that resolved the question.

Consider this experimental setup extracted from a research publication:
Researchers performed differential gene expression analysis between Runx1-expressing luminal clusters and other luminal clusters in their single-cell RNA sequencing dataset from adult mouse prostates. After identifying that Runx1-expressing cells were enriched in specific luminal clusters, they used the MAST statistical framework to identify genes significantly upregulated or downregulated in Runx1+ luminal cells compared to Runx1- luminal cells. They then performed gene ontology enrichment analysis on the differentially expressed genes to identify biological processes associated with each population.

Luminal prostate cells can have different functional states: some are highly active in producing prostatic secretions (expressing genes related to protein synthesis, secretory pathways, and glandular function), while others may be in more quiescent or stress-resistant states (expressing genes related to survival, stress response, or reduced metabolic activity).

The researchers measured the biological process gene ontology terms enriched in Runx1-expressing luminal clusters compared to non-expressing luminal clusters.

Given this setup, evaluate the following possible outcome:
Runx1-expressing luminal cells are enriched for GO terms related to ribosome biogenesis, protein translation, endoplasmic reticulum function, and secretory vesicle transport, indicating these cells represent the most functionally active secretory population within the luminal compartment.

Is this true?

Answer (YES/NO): NO